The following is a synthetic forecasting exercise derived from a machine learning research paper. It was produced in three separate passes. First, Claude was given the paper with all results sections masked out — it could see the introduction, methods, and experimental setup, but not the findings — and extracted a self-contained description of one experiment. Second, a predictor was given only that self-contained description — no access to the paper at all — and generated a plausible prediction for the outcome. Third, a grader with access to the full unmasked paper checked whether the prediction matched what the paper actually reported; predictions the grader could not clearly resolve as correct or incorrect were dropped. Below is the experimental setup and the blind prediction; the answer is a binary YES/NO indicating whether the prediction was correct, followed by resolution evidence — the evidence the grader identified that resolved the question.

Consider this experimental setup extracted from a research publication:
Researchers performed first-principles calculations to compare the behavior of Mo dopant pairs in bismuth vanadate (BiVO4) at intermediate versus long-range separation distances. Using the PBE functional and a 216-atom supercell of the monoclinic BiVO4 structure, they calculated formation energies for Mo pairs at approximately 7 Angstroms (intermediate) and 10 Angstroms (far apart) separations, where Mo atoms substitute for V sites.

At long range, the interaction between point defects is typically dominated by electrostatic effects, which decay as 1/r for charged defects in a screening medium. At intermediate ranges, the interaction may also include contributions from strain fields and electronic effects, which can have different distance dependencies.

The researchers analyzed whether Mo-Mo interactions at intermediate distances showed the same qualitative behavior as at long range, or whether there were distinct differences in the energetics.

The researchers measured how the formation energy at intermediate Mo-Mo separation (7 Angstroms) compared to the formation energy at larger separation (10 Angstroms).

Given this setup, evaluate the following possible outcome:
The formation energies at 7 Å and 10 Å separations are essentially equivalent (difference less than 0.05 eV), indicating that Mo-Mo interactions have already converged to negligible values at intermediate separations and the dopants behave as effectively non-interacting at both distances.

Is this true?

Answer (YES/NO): NO